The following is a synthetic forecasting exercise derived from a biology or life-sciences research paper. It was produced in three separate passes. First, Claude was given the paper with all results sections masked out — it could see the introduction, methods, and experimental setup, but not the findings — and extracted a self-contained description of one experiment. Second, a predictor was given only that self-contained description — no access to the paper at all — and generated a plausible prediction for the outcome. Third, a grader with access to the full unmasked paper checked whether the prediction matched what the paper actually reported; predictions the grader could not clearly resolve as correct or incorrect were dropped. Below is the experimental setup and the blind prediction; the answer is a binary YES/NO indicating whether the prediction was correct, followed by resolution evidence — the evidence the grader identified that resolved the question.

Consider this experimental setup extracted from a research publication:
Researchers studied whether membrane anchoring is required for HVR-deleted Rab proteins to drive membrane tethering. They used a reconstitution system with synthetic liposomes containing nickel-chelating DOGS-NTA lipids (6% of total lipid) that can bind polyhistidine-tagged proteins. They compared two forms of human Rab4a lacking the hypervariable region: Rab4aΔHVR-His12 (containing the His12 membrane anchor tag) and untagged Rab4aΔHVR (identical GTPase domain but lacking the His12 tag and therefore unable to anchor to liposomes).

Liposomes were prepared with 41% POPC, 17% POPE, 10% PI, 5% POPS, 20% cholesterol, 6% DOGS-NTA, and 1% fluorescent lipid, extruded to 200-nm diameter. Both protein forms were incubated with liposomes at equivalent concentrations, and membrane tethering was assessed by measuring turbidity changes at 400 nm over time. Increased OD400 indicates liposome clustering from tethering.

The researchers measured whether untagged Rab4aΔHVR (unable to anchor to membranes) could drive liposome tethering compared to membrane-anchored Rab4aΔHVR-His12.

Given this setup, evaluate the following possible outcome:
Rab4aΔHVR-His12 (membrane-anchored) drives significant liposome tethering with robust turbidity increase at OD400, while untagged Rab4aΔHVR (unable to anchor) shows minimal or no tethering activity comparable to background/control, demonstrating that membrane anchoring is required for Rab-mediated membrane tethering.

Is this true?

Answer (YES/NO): YES